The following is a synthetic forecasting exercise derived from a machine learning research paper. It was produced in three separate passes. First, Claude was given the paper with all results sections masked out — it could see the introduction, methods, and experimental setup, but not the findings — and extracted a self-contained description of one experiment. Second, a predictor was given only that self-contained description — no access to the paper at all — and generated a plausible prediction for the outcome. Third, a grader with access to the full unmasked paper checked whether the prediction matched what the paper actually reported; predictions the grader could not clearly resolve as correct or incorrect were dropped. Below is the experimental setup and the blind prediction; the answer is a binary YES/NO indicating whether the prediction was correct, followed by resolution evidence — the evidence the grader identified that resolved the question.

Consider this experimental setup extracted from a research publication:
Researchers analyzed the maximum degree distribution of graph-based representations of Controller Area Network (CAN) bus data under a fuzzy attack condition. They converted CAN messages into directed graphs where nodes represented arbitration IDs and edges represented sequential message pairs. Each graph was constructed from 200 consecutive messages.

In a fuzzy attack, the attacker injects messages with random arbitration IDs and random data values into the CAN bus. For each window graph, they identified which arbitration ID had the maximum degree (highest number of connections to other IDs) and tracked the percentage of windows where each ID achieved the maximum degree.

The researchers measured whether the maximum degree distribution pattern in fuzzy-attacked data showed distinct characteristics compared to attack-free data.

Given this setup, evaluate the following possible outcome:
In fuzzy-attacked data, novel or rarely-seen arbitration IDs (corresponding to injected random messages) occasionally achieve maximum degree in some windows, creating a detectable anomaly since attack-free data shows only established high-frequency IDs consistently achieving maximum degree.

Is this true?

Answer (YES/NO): NO